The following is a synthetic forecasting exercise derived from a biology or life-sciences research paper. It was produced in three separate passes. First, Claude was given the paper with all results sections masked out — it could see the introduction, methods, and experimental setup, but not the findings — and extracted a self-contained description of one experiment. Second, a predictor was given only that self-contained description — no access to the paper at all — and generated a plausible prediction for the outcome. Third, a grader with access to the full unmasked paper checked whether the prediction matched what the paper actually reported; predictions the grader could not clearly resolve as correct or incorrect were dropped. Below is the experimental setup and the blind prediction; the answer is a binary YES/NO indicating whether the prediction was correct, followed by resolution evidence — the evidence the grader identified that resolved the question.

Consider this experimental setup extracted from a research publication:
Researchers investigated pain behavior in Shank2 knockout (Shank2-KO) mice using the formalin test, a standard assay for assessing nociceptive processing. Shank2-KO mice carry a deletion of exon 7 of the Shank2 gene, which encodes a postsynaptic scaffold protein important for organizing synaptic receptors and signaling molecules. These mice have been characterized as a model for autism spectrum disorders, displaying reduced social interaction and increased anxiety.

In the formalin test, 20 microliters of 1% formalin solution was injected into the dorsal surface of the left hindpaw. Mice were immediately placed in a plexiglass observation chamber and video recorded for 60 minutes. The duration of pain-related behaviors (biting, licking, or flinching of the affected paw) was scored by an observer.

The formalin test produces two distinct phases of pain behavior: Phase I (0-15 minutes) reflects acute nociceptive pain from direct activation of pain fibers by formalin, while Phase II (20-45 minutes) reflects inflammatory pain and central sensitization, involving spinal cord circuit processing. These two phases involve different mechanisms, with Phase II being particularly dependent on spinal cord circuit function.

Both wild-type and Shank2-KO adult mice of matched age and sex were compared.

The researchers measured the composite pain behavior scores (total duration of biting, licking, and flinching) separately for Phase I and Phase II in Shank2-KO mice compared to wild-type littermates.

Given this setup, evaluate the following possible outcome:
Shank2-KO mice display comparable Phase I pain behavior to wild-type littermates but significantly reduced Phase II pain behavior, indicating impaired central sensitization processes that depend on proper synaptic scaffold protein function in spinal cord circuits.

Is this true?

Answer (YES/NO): NO